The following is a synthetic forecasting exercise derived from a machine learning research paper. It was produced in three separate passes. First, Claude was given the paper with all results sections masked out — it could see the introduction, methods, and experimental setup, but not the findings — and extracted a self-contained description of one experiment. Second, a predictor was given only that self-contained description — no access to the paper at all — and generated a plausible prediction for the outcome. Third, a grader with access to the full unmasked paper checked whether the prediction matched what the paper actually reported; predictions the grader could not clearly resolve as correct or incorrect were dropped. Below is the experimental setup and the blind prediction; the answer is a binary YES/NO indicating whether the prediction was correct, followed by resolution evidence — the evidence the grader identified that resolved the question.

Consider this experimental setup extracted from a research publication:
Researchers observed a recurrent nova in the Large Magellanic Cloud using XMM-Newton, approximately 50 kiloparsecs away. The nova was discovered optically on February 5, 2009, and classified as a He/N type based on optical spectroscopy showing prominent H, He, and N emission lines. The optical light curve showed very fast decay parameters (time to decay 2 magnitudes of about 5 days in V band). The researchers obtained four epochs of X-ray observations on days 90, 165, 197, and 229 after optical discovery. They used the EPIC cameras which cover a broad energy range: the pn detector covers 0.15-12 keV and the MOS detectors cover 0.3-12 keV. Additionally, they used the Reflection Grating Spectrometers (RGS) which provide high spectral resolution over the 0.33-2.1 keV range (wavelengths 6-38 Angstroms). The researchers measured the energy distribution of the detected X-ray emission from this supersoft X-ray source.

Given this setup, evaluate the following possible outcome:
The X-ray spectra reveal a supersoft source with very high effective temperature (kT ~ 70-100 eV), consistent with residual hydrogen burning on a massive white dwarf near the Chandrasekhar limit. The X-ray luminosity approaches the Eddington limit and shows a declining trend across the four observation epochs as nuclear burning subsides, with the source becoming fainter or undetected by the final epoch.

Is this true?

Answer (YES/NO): NO